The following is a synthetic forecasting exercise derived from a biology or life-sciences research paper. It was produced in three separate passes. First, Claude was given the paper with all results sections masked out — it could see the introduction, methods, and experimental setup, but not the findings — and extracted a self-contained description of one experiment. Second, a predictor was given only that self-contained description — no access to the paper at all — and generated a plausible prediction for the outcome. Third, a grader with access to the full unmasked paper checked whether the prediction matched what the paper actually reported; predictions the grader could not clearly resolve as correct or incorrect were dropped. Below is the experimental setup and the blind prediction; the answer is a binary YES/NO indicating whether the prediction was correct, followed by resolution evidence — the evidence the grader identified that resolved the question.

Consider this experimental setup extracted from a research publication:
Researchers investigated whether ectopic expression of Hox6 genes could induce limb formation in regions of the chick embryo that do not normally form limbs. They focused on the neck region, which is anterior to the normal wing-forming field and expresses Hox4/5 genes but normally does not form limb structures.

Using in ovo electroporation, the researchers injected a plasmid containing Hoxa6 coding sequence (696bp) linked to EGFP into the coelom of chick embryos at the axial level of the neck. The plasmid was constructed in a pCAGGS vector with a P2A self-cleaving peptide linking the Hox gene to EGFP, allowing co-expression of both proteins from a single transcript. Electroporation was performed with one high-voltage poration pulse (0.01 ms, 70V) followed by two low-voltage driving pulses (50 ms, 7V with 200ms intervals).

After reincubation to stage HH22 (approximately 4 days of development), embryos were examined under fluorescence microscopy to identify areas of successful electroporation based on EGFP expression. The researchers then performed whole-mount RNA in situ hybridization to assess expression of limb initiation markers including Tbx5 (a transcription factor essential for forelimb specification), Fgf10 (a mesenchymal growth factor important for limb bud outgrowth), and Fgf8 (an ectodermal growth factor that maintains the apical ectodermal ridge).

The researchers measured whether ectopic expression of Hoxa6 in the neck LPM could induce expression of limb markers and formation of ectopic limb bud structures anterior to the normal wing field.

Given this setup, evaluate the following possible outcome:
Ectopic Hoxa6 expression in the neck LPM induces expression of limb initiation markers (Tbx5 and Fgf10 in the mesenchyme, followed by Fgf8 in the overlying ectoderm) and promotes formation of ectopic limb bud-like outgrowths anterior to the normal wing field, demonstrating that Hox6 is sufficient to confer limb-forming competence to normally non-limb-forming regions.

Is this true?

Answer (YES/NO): NO